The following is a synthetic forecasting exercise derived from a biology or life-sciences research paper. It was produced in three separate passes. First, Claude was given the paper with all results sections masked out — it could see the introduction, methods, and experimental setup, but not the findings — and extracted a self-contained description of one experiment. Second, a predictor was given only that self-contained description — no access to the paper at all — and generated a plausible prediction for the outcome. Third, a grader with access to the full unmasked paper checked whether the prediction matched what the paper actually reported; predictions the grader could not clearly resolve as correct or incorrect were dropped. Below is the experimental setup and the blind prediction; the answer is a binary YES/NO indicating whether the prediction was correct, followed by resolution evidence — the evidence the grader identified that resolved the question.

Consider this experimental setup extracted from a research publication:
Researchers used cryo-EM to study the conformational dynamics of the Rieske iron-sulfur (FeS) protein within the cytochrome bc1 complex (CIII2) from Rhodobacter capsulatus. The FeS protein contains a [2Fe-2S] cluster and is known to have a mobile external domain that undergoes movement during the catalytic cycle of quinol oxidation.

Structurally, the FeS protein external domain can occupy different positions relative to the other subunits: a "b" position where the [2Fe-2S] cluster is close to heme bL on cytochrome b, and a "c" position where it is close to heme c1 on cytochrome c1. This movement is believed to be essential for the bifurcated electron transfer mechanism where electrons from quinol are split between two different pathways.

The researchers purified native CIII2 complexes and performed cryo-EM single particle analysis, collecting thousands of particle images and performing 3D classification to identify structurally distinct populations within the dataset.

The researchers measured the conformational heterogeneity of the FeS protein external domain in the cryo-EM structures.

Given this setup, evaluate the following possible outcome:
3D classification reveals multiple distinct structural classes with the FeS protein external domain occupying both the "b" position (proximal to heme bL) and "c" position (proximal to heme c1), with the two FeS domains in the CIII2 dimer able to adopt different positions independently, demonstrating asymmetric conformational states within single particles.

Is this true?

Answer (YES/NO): YES